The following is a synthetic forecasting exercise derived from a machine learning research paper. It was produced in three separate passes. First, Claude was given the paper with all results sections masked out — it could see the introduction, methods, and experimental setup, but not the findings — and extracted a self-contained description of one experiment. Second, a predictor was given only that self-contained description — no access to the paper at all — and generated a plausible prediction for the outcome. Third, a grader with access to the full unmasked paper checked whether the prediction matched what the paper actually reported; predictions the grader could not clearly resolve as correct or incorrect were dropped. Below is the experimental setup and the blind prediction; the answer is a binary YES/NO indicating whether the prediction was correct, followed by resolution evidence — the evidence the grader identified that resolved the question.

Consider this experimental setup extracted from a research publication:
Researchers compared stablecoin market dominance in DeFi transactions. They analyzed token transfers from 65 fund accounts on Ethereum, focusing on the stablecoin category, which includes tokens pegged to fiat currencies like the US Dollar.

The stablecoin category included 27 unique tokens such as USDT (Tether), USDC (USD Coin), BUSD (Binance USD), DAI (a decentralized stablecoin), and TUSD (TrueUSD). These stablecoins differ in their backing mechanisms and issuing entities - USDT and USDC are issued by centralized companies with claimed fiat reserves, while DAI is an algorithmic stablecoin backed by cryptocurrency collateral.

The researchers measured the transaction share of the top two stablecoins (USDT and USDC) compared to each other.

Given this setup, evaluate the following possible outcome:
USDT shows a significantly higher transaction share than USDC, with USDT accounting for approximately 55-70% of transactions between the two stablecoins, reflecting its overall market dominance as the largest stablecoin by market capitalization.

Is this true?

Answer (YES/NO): YES